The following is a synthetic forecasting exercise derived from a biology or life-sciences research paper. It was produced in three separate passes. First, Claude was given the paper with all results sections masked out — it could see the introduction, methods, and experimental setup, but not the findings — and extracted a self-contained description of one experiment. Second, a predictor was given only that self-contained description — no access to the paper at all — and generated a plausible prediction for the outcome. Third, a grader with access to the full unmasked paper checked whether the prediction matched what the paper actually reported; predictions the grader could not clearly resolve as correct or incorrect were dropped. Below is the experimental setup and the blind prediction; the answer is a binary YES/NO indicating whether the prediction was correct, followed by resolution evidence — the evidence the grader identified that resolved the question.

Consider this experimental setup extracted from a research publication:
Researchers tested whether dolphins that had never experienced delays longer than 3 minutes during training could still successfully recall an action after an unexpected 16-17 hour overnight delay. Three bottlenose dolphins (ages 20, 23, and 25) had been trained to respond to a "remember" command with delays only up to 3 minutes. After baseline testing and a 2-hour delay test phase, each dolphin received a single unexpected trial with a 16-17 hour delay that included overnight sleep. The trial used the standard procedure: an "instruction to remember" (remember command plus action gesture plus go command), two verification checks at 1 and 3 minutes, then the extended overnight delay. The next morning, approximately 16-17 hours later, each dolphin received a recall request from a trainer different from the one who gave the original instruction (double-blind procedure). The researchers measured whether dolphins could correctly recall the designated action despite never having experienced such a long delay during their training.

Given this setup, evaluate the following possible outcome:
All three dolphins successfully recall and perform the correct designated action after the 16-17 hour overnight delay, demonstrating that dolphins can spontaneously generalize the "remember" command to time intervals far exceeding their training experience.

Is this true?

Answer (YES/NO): NO